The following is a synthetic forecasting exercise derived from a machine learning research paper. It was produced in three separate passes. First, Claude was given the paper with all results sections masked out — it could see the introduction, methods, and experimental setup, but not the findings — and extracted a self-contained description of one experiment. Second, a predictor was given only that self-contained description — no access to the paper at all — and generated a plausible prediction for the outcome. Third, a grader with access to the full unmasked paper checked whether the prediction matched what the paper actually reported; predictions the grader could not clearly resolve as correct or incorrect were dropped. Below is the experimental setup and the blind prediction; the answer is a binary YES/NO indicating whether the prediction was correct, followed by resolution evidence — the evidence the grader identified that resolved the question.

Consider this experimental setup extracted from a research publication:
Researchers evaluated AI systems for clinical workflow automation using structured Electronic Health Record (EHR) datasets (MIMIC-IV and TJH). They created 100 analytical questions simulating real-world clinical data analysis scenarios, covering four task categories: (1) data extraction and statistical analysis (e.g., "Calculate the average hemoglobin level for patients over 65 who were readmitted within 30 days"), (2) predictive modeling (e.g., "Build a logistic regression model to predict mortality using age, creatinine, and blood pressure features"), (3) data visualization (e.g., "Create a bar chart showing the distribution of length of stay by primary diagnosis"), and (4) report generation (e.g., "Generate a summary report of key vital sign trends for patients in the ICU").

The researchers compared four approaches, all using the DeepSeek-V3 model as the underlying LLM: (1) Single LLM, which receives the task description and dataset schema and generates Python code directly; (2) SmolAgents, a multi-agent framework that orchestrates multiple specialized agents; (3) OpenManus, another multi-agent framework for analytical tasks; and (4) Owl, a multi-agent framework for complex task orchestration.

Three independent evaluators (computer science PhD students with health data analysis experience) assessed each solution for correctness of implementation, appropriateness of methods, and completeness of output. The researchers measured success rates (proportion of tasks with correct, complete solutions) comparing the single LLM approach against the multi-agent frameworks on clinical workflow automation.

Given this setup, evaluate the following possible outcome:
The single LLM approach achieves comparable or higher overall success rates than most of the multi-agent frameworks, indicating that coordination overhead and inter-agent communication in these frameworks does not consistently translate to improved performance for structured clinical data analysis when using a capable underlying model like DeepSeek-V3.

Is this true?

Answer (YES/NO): NO